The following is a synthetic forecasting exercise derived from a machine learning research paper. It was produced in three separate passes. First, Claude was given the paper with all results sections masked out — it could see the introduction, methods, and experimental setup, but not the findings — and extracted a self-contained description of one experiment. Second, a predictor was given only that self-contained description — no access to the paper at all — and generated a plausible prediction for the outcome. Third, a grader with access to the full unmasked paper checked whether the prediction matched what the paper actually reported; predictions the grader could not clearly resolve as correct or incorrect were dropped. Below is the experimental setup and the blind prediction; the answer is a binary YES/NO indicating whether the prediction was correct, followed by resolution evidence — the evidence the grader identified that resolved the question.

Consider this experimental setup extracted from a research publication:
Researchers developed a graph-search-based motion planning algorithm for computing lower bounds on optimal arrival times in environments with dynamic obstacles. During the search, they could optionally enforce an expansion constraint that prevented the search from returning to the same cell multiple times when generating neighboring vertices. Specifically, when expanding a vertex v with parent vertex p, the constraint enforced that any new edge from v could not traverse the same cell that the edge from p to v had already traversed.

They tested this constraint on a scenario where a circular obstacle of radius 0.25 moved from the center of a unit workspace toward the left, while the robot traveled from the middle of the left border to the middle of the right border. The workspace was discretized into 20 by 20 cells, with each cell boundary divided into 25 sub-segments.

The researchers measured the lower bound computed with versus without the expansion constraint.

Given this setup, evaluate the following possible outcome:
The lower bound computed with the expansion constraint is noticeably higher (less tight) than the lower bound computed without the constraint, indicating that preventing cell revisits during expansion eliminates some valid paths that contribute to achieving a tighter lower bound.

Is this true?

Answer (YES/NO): NO